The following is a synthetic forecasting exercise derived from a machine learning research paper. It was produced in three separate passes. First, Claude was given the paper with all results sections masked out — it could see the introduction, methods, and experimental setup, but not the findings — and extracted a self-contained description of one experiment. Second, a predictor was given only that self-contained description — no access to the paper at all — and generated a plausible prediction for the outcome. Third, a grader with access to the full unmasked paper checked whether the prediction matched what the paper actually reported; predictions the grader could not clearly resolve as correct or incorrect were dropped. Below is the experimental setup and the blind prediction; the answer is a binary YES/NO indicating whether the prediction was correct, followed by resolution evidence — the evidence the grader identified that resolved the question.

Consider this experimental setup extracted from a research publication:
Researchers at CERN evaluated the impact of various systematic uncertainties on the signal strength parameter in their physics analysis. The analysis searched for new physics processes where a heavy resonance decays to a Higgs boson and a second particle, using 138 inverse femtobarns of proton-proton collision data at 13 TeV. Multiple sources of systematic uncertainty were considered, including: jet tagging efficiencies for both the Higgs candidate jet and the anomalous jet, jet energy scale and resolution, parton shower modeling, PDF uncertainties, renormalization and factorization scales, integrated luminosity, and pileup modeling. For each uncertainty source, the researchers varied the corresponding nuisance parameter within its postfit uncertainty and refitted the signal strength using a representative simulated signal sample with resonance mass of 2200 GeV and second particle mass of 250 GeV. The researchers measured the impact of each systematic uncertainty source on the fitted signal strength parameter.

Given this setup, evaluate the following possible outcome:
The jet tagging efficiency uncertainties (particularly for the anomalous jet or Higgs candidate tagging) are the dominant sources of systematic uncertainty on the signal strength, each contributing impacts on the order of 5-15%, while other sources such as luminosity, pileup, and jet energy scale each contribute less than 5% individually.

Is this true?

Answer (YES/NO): NO